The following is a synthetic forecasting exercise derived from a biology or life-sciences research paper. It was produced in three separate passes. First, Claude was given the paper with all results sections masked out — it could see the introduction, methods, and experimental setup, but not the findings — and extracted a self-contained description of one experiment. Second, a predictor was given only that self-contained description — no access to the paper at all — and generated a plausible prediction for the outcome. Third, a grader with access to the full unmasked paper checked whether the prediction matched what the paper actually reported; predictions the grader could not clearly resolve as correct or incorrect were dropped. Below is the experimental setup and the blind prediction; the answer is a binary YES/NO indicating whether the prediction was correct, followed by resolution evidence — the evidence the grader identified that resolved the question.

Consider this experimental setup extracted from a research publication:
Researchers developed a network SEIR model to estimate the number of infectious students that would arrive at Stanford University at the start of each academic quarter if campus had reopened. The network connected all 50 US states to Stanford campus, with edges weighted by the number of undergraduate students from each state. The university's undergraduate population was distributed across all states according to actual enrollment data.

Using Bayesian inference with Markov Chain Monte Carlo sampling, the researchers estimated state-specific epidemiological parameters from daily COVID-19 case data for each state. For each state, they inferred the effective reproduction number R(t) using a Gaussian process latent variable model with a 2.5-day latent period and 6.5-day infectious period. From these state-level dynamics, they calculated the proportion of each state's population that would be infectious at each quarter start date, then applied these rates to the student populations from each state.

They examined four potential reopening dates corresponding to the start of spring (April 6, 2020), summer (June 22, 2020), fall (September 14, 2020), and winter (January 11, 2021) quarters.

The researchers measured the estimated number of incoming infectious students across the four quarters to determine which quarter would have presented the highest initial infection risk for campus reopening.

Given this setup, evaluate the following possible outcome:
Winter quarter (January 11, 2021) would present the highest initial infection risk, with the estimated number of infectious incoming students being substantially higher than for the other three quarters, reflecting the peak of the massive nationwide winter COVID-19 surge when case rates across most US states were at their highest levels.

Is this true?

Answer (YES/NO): YES